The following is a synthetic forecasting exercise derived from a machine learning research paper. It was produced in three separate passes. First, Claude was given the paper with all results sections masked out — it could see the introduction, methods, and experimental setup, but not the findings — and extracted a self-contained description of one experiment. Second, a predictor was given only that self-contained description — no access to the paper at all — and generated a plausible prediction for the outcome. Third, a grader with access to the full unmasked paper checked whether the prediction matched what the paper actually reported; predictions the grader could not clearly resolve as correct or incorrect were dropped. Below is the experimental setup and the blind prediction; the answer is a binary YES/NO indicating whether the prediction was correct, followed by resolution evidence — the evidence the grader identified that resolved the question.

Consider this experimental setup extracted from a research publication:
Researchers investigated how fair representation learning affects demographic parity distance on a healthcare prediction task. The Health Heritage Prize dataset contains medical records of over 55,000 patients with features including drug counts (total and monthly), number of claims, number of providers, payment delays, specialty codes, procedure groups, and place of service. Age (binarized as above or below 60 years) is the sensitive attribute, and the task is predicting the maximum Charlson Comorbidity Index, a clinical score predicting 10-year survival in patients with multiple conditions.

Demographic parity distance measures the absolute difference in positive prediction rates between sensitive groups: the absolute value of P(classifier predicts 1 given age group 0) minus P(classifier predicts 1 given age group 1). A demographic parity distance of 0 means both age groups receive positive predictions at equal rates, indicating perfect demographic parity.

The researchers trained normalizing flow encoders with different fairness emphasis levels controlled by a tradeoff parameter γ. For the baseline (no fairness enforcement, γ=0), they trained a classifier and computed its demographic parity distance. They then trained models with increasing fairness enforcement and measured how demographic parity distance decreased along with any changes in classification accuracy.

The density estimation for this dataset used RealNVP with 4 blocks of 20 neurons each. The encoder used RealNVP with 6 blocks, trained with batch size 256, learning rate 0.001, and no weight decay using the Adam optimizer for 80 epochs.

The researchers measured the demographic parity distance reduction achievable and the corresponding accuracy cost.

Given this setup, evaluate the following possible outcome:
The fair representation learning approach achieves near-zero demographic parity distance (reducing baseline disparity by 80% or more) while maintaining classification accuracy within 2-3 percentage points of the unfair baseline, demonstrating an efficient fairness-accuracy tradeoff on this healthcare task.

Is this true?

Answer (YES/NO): NO